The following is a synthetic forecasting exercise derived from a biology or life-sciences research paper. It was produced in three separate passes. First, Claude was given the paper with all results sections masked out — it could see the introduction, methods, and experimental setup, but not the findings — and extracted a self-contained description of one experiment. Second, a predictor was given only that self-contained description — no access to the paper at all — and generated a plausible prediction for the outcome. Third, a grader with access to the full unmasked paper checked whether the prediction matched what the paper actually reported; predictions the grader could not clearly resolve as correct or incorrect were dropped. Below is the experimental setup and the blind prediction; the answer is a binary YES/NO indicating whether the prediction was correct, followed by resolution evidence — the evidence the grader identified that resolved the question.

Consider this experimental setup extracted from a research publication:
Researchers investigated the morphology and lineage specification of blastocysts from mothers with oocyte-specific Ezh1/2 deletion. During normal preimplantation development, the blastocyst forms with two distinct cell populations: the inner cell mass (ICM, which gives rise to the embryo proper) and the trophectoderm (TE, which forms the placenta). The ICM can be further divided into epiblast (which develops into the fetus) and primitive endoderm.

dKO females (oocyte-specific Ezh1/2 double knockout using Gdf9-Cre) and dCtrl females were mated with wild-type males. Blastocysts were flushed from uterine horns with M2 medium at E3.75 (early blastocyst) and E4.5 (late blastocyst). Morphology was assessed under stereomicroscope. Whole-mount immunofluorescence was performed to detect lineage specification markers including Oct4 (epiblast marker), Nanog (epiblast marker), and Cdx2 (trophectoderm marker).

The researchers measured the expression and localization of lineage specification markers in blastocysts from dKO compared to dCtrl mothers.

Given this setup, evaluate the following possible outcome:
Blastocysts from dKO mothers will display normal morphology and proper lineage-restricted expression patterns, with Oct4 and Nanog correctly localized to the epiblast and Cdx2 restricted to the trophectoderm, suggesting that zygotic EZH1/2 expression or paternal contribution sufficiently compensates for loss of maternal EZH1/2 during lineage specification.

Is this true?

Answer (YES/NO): NO